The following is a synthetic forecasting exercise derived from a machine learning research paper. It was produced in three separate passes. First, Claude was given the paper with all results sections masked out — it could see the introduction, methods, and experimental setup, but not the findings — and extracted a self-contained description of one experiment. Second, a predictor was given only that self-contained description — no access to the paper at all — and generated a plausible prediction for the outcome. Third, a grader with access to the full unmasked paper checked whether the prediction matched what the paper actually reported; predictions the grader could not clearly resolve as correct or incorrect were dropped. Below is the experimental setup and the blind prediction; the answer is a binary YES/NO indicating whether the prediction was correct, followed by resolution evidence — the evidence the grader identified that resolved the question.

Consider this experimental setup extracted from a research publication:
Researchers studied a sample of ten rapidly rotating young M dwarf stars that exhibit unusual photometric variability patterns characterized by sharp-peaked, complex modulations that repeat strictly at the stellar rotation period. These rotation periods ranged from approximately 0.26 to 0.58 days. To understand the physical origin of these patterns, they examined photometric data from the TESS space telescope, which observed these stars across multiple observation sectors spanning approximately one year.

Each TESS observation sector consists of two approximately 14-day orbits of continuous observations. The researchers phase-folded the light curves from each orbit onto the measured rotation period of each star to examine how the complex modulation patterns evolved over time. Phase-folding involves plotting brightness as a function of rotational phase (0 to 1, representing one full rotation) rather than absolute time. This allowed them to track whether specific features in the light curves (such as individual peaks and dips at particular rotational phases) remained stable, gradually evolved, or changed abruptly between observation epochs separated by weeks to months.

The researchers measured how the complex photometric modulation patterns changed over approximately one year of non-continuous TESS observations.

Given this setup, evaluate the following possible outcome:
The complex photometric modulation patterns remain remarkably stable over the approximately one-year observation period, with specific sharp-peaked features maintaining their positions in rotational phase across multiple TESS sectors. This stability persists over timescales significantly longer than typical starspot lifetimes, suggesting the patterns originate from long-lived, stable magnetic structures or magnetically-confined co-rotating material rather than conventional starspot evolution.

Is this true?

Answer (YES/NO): YES